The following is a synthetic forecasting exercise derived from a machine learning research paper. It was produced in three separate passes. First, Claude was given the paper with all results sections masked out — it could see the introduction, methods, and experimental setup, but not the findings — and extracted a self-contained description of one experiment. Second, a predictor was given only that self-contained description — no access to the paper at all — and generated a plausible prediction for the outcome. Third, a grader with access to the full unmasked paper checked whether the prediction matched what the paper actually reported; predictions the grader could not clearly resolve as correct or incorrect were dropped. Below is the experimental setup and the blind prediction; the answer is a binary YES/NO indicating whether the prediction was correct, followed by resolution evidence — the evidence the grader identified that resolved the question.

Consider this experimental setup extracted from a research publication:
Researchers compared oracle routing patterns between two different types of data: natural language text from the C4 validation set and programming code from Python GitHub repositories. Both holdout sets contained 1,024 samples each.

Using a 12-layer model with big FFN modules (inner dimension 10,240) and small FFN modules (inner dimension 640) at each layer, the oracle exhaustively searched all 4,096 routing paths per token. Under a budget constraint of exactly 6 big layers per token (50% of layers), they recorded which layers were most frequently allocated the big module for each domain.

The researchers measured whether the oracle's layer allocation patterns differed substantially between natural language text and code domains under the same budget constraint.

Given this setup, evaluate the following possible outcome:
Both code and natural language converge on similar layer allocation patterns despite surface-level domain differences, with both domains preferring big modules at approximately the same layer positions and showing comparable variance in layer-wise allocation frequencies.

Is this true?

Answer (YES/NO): YES